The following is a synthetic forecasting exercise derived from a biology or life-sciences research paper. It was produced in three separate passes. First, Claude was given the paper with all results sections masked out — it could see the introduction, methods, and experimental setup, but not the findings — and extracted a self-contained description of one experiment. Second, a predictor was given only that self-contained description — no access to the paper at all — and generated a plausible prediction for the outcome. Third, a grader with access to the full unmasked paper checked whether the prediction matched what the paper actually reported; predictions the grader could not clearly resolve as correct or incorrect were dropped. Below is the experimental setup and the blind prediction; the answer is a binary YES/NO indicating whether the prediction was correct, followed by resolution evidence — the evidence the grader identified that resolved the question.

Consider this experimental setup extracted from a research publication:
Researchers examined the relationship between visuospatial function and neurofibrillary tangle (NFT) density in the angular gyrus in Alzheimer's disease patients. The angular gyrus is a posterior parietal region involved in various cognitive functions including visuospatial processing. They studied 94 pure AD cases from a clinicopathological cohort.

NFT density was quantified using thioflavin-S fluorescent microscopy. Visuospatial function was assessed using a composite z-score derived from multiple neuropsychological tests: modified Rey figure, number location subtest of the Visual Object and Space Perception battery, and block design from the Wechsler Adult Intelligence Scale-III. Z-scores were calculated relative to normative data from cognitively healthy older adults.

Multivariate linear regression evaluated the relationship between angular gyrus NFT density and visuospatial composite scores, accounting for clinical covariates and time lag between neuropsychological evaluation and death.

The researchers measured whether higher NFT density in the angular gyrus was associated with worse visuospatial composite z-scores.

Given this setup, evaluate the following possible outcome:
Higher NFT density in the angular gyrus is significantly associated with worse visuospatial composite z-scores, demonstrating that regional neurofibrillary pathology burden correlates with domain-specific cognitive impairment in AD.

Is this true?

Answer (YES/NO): YES